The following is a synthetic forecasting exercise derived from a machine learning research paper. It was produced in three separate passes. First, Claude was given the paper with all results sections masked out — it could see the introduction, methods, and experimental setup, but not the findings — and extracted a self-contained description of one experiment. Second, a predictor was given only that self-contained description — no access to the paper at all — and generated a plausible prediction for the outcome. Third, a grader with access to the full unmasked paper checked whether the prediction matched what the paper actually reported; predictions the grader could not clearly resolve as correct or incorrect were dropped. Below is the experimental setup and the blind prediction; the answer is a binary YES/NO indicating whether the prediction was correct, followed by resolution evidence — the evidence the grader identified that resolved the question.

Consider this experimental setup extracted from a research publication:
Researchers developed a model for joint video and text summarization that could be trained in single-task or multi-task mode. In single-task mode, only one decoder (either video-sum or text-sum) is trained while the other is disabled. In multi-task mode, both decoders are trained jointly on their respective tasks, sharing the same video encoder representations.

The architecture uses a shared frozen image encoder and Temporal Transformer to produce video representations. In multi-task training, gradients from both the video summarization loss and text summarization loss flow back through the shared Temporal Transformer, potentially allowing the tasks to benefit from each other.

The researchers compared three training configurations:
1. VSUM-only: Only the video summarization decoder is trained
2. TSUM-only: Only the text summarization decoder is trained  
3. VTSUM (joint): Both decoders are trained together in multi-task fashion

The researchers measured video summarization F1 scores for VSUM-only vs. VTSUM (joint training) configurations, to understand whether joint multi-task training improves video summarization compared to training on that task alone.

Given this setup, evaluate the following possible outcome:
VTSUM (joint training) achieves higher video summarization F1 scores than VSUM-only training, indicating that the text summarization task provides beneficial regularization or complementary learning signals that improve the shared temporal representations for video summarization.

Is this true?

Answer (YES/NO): YES